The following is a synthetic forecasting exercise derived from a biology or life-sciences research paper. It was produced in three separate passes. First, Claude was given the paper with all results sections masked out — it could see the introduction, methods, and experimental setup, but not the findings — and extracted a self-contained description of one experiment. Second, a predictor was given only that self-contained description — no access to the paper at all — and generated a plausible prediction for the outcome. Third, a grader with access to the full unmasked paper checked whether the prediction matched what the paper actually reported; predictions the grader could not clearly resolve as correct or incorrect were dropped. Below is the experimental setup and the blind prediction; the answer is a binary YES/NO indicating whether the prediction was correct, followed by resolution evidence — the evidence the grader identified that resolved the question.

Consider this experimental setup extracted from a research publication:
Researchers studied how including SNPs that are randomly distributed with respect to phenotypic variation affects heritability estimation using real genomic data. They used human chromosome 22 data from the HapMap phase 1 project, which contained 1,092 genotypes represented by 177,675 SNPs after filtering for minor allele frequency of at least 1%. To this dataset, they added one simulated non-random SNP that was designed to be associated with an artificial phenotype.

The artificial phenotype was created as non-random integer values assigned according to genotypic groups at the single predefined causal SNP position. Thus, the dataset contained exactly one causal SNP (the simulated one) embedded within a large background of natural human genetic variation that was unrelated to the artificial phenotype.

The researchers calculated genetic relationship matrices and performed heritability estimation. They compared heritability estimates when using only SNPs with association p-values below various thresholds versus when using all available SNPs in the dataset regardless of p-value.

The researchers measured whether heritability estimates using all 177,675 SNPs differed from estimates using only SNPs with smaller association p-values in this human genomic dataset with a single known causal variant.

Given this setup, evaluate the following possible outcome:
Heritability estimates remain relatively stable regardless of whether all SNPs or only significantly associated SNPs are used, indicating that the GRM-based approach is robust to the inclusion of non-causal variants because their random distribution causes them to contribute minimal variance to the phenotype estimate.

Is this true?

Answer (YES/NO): NO